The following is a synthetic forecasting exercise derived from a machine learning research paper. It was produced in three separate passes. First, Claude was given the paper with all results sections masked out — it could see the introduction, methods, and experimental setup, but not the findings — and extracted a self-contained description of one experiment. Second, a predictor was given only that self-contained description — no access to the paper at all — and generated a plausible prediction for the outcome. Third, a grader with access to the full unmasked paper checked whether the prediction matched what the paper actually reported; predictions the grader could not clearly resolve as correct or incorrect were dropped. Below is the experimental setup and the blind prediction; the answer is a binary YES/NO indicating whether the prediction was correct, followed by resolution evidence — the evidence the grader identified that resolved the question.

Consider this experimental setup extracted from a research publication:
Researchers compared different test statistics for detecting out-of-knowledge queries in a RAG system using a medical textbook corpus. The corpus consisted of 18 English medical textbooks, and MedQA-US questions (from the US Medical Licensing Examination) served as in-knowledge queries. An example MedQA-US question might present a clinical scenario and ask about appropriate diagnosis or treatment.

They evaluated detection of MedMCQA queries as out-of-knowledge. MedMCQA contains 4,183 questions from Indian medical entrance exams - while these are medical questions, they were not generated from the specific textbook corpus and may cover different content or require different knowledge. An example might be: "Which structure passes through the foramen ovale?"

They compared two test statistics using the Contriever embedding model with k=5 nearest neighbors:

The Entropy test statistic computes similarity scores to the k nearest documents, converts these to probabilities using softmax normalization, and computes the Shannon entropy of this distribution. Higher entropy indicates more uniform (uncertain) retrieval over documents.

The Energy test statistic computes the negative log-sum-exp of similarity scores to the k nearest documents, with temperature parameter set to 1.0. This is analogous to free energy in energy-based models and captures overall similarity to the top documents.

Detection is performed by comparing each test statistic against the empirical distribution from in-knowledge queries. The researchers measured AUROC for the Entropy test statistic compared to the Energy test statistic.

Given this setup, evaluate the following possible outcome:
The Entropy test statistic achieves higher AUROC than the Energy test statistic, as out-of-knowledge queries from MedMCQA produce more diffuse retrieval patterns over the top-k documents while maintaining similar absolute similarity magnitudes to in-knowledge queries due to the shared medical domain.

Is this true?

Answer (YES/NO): NO